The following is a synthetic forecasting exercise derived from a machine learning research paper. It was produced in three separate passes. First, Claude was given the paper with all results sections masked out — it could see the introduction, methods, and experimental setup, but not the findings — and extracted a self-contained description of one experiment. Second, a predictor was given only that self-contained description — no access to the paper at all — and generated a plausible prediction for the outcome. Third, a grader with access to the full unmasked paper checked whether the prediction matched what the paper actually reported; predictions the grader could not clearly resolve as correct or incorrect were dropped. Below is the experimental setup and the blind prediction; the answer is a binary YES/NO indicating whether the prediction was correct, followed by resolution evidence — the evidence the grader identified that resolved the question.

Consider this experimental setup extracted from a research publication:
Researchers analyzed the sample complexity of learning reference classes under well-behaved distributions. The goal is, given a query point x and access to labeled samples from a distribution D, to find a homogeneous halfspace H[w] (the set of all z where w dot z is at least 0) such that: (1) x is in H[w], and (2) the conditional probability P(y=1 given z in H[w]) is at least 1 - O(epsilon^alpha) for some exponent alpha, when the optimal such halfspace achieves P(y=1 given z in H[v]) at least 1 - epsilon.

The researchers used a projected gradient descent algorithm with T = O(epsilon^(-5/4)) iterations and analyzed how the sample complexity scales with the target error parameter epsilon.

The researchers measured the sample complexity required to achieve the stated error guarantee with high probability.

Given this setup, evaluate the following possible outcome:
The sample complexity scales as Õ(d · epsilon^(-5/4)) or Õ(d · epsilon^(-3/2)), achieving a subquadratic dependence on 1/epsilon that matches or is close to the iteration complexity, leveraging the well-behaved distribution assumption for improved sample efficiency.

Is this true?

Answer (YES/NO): NO